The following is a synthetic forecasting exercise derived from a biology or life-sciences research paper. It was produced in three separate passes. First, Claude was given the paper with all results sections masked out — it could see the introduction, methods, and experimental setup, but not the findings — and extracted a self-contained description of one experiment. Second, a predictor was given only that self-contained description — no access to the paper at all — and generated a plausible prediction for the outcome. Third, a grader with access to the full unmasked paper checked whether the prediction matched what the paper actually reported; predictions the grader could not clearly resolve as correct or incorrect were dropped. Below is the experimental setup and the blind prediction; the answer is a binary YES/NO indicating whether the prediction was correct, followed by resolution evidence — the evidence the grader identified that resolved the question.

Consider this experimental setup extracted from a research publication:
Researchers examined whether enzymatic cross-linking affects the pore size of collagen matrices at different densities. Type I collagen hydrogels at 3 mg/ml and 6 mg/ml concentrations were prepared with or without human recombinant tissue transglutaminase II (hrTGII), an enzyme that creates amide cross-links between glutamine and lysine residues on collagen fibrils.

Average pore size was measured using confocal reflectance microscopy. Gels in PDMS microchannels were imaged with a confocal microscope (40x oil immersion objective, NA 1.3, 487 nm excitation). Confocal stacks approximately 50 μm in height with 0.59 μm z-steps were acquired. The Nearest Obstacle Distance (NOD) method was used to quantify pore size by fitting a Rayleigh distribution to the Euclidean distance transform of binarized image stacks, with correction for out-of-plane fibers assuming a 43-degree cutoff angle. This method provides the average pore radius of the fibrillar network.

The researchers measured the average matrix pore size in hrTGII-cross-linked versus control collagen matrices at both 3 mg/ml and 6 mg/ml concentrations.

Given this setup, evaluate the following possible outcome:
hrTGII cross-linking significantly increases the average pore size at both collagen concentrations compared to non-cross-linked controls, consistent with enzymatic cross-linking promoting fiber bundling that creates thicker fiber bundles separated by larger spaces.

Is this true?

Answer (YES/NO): NO